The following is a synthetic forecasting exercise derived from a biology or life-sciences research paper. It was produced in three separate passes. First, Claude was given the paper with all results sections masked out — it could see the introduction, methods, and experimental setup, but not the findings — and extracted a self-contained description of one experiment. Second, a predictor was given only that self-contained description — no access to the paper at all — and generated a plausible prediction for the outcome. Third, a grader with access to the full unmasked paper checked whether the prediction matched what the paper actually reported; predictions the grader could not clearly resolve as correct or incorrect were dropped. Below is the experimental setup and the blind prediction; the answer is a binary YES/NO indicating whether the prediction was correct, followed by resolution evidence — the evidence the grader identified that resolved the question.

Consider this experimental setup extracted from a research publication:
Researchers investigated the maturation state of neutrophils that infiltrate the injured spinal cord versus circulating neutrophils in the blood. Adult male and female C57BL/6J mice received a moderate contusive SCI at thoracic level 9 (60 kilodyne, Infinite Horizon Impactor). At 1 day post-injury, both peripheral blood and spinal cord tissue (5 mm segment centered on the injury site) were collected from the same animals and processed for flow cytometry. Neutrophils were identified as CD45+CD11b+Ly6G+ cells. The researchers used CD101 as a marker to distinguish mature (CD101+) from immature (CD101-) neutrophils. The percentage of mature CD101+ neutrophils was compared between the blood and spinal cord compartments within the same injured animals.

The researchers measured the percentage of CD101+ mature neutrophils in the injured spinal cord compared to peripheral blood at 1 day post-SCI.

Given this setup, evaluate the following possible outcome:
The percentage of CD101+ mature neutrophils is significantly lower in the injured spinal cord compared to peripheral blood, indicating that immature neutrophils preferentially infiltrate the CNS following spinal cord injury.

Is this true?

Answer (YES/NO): NO